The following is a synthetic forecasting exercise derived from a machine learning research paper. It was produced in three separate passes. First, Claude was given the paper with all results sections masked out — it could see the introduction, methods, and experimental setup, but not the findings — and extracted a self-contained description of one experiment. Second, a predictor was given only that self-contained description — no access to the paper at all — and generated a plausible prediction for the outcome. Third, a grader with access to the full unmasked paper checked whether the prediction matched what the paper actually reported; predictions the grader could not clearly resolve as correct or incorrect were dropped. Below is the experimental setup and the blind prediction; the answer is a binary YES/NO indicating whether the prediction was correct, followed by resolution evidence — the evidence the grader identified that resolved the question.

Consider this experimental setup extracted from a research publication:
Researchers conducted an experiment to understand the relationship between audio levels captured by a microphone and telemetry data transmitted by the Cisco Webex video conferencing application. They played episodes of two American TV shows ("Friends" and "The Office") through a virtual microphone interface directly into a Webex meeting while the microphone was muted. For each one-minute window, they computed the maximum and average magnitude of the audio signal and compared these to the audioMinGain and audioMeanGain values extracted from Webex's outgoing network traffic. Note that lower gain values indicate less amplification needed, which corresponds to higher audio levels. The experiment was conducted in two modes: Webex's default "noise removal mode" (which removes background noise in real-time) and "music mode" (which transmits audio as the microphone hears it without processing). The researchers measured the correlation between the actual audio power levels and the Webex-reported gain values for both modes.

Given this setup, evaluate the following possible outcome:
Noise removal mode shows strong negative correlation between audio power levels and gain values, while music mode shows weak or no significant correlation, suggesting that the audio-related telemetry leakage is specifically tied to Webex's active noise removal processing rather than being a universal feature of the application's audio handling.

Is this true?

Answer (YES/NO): NO